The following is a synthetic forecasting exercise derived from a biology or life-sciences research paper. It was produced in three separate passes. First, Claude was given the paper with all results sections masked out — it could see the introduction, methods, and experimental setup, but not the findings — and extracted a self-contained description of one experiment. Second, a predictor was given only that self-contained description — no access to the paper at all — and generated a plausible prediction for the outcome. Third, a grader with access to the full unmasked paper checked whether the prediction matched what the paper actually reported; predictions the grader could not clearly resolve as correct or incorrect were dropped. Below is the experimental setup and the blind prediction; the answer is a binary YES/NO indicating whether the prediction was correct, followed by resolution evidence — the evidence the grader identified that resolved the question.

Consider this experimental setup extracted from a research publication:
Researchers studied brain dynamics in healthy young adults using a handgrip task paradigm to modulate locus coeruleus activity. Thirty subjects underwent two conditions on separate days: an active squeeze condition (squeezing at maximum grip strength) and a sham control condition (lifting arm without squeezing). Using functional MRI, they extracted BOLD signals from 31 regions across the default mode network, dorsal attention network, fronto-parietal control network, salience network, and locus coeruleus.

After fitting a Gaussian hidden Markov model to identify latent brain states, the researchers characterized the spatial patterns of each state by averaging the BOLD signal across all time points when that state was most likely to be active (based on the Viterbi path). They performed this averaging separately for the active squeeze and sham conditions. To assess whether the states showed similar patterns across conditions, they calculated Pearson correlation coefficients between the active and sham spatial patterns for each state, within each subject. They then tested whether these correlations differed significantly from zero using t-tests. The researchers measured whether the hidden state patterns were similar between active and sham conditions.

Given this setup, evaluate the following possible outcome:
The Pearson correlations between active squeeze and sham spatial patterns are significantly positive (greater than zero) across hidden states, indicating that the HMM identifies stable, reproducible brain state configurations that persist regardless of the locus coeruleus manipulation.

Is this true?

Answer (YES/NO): NO